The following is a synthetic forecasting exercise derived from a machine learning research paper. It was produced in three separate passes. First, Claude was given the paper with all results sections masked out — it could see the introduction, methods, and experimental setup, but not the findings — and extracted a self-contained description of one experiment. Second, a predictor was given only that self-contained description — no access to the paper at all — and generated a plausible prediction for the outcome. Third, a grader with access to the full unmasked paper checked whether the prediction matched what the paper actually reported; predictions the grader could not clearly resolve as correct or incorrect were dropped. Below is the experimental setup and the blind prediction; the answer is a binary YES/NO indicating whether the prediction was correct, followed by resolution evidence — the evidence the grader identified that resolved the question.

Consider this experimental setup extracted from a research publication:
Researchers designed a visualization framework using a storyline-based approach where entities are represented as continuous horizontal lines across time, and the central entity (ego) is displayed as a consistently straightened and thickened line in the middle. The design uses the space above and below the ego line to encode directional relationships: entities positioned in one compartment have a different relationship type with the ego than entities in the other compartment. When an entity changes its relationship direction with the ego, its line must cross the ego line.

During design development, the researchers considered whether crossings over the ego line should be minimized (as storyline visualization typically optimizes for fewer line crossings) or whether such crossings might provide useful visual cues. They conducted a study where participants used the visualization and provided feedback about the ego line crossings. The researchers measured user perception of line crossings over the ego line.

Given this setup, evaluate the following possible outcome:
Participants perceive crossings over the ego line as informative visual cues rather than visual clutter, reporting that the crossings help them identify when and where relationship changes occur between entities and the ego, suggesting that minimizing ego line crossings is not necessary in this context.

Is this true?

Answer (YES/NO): YES